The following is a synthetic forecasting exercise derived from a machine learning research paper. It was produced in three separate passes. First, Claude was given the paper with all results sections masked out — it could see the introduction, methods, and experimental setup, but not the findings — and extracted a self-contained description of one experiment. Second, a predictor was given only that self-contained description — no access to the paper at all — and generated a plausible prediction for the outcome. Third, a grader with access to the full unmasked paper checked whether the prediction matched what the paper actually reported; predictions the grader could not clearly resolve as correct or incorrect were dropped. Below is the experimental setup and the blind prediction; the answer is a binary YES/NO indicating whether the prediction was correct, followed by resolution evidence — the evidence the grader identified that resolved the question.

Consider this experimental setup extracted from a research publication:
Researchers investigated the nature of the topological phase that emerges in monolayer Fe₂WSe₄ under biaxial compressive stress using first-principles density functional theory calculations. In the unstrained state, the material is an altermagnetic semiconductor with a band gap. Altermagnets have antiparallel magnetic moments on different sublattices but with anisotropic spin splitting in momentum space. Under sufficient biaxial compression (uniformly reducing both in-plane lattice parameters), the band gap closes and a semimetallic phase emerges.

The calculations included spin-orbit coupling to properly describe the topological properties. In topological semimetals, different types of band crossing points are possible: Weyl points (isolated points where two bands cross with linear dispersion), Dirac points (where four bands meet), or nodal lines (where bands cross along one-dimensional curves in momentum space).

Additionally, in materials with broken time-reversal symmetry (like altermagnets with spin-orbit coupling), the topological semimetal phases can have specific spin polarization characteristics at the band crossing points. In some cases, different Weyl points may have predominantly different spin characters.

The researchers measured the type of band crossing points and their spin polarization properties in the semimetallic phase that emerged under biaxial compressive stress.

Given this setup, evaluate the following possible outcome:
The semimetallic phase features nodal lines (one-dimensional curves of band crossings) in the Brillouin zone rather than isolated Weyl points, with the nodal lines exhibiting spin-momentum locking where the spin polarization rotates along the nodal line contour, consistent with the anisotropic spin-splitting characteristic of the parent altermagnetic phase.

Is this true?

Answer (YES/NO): NO